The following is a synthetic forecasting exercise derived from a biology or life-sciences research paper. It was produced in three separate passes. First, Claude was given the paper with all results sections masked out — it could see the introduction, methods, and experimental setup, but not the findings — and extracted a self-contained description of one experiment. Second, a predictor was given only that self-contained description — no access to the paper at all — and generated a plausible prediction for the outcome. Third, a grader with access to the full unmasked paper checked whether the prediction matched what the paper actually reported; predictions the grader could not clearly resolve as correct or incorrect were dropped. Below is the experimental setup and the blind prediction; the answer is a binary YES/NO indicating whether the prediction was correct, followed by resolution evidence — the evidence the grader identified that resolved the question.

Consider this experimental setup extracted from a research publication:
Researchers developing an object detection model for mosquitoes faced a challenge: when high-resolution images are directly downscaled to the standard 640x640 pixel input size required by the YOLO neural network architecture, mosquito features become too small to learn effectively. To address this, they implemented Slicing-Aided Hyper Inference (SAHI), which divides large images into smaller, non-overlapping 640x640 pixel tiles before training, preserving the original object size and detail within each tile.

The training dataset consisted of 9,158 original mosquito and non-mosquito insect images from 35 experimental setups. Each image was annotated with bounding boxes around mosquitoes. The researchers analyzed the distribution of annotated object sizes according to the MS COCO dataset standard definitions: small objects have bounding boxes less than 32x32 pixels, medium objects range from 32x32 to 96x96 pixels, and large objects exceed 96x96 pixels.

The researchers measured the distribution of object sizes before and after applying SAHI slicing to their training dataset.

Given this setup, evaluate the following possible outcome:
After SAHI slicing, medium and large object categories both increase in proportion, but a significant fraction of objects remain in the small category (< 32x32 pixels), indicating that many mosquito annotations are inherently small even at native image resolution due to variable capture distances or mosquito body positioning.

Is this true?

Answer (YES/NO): YES